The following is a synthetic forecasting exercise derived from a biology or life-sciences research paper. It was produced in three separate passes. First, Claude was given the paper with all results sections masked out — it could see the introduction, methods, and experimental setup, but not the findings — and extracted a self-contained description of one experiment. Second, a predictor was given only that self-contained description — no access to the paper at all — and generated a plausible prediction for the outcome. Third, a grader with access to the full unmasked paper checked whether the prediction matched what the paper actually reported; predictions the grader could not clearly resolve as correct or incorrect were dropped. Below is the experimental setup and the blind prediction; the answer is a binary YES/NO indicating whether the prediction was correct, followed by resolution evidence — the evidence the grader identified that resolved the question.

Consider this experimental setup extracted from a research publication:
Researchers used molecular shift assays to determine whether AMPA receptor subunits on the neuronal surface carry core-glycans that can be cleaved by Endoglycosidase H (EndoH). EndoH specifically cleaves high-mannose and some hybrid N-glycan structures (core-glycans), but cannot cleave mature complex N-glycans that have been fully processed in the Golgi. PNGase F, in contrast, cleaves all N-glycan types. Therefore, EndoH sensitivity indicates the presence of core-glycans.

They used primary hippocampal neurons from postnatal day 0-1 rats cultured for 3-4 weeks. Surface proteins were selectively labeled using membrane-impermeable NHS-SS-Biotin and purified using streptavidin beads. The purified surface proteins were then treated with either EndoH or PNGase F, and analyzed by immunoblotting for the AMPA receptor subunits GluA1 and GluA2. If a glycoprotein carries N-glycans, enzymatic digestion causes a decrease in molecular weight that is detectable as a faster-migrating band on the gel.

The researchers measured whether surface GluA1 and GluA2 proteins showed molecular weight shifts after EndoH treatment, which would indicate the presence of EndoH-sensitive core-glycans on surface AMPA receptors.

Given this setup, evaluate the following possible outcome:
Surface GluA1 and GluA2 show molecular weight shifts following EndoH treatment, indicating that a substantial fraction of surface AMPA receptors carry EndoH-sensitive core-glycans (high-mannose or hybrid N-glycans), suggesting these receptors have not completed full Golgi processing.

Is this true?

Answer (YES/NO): YES